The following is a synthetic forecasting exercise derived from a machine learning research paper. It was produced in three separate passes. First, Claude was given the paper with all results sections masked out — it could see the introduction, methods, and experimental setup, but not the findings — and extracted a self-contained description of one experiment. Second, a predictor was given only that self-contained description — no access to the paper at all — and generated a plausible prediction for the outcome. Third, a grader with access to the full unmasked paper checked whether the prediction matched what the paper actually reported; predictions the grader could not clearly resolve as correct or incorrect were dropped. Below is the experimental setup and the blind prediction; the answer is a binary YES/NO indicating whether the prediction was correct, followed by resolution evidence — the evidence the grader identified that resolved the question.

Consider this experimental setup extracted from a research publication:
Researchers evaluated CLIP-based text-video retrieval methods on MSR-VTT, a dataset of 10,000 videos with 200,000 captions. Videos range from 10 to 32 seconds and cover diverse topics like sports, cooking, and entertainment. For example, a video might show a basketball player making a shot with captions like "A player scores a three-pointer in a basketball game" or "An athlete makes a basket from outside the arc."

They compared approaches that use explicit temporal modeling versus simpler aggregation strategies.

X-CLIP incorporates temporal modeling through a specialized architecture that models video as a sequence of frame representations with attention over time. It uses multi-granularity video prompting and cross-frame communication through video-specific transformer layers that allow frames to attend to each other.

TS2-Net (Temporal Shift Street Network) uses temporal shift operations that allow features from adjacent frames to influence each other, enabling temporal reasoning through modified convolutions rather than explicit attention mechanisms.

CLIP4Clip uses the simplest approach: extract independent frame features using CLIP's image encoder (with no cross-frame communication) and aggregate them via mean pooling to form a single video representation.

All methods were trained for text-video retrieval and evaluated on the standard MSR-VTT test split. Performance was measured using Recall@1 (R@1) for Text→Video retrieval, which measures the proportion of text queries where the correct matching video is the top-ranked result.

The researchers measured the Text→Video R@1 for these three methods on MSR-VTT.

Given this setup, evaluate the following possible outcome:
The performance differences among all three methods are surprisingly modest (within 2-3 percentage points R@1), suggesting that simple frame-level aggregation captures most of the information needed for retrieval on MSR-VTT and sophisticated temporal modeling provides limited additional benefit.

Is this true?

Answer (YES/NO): YES